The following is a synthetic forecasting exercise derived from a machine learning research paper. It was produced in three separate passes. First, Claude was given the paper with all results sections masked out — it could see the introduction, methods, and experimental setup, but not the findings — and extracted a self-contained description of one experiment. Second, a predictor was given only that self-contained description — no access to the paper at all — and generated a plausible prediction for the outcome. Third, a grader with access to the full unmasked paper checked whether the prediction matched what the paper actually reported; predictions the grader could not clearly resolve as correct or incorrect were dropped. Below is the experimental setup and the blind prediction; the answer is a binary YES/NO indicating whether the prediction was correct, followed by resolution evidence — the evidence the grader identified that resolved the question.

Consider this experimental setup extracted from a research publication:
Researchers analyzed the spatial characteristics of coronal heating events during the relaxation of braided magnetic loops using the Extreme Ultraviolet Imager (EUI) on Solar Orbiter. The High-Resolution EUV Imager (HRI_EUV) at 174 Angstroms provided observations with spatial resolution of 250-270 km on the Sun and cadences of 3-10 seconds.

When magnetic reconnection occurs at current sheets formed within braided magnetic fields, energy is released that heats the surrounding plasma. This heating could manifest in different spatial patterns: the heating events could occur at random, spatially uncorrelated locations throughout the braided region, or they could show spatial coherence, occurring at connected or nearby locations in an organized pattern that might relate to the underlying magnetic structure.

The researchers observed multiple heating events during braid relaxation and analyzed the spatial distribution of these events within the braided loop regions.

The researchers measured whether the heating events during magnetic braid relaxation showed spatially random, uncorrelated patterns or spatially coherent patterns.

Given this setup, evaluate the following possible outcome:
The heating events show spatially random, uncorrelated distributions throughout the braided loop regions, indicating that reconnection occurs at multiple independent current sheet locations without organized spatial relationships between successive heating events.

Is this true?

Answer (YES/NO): NO